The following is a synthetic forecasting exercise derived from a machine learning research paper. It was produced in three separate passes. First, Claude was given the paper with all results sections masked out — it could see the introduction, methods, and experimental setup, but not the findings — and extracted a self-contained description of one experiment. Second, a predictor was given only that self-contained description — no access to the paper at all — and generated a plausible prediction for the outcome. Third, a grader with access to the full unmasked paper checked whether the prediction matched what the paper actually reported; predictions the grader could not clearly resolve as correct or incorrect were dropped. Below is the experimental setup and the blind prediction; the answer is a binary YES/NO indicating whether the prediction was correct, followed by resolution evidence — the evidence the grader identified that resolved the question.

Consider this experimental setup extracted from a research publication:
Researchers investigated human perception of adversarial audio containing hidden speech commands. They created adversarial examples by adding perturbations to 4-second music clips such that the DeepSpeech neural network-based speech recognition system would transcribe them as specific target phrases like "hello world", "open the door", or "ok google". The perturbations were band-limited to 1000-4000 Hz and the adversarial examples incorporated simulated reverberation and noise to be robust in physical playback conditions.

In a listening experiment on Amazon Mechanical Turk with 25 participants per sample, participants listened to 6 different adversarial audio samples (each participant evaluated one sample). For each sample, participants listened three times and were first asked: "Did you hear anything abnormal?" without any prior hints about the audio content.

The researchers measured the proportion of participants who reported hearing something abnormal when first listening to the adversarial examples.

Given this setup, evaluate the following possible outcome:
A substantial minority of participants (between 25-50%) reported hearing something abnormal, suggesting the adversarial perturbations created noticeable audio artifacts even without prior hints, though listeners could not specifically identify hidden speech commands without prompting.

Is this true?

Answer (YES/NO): NO